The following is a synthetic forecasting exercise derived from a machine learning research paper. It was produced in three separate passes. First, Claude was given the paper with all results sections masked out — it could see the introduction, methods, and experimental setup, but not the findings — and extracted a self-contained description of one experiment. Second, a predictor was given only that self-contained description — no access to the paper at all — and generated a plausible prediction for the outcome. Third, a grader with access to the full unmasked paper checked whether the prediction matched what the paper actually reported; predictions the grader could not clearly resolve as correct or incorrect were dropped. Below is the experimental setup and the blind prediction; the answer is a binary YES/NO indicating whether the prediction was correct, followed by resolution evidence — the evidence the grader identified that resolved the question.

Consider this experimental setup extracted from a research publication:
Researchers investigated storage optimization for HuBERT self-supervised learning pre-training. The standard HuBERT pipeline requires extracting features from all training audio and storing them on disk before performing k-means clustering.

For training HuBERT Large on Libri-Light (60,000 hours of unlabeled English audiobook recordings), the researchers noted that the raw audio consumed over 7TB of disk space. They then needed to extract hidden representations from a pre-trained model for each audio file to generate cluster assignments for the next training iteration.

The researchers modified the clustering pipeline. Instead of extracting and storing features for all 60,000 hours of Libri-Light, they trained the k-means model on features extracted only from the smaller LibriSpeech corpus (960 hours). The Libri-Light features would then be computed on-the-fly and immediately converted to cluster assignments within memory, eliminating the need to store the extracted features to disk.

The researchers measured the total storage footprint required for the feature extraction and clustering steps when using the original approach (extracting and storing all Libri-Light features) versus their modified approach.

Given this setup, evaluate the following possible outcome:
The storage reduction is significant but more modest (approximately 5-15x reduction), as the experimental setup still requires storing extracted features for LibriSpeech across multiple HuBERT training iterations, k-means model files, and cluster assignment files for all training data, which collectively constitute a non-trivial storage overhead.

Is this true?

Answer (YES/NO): NO